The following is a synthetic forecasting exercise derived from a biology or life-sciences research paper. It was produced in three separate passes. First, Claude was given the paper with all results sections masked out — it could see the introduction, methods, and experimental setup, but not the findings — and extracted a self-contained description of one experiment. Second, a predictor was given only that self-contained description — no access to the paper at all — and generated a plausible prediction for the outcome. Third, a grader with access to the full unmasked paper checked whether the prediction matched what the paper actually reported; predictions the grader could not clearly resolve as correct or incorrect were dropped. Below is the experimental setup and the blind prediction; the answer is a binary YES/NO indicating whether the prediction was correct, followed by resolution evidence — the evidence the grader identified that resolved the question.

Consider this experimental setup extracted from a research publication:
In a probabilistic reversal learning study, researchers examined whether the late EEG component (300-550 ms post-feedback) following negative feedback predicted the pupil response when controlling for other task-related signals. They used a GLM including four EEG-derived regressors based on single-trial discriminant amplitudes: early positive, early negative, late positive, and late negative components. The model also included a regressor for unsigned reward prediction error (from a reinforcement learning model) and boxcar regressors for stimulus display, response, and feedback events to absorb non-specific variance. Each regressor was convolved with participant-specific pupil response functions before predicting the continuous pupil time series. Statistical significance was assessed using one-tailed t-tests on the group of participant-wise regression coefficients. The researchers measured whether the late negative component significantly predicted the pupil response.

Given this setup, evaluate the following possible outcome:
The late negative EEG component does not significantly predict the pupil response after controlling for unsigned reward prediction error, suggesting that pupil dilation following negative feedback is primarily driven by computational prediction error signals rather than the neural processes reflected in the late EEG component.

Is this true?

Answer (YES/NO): NO